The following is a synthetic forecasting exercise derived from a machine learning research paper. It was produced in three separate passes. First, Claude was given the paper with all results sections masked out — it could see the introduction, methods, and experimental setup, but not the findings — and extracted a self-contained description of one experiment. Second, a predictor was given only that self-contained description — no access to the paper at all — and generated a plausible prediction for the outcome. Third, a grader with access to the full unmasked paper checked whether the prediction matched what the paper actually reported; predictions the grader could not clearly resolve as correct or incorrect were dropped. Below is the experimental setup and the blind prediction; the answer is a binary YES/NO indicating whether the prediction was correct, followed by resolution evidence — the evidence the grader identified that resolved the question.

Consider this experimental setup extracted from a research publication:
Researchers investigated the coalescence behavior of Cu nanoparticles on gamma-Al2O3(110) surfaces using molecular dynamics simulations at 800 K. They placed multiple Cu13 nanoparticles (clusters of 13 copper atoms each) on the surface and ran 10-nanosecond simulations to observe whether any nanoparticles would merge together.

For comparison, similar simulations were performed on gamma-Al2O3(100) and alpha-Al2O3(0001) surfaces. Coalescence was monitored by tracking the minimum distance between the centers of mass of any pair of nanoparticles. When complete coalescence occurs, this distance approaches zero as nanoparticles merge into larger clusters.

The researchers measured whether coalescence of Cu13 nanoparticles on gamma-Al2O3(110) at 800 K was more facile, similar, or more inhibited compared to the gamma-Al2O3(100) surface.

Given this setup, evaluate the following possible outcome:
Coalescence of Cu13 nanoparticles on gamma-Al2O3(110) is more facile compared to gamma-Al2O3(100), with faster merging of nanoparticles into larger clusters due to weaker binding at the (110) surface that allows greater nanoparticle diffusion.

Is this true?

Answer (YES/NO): NO